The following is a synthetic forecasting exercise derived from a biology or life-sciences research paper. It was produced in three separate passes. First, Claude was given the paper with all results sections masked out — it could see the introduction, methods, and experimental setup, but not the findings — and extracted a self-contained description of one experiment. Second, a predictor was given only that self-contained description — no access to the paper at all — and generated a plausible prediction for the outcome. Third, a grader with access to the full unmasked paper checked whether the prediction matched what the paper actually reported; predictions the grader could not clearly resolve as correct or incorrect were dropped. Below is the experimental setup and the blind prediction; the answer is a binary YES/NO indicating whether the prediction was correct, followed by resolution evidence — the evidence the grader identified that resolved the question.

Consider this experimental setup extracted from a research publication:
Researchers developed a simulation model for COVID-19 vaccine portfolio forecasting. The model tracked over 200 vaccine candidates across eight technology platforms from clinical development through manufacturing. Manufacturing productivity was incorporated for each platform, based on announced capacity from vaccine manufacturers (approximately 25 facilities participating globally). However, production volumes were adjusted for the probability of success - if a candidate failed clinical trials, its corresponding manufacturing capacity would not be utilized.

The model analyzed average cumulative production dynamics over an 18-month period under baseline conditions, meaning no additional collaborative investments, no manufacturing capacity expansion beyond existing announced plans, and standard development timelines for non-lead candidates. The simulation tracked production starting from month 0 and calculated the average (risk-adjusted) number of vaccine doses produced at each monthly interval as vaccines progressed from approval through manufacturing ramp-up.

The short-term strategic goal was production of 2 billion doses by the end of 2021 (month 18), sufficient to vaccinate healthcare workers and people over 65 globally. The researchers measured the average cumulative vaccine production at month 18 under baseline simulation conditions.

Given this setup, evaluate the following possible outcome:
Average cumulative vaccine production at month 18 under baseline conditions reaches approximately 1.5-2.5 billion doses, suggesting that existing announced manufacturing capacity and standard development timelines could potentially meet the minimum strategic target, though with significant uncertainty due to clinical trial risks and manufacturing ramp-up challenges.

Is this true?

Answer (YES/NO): YES